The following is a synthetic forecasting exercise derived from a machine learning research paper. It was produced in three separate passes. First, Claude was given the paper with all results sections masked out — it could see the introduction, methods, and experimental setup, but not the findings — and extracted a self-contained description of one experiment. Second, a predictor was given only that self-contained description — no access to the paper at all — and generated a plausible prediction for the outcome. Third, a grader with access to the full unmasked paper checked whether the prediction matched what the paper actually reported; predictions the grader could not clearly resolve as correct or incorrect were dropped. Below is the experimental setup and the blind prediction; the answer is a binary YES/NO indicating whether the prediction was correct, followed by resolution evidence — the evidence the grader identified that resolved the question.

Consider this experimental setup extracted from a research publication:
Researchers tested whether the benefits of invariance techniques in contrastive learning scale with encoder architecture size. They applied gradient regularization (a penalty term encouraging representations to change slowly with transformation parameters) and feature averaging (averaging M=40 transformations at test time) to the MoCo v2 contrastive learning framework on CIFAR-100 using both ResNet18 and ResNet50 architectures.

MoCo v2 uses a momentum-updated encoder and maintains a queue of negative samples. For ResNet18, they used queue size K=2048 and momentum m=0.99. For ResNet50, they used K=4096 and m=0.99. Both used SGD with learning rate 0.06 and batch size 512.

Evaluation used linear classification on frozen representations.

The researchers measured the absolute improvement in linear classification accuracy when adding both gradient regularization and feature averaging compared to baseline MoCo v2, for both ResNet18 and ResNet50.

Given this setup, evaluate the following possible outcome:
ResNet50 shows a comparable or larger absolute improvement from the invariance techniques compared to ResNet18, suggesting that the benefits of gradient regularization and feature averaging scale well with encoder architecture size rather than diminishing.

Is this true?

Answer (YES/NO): NO